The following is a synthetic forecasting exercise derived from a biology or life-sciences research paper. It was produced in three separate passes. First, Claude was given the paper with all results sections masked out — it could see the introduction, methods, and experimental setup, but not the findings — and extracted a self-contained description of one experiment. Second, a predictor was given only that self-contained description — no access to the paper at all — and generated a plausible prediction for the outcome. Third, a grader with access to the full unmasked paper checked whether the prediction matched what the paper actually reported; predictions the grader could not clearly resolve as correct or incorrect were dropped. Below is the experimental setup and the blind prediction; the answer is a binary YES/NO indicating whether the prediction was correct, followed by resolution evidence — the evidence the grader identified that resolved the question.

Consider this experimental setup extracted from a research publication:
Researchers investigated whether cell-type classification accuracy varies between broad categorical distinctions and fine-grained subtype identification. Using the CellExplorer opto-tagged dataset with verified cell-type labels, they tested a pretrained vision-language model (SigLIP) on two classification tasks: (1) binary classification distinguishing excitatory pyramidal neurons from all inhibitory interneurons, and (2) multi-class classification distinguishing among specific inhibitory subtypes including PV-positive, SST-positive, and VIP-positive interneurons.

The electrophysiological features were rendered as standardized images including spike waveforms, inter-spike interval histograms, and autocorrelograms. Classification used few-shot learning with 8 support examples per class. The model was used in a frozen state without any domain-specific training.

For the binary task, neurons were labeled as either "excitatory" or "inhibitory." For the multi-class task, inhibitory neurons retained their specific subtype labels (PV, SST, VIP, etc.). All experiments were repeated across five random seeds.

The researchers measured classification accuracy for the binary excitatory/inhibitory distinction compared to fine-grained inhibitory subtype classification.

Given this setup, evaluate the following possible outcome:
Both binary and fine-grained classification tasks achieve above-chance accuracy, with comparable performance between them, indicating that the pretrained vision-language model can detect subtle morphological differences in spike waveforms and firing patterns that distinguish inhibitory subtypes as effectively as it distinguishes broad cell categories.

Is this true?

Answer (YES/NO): NO